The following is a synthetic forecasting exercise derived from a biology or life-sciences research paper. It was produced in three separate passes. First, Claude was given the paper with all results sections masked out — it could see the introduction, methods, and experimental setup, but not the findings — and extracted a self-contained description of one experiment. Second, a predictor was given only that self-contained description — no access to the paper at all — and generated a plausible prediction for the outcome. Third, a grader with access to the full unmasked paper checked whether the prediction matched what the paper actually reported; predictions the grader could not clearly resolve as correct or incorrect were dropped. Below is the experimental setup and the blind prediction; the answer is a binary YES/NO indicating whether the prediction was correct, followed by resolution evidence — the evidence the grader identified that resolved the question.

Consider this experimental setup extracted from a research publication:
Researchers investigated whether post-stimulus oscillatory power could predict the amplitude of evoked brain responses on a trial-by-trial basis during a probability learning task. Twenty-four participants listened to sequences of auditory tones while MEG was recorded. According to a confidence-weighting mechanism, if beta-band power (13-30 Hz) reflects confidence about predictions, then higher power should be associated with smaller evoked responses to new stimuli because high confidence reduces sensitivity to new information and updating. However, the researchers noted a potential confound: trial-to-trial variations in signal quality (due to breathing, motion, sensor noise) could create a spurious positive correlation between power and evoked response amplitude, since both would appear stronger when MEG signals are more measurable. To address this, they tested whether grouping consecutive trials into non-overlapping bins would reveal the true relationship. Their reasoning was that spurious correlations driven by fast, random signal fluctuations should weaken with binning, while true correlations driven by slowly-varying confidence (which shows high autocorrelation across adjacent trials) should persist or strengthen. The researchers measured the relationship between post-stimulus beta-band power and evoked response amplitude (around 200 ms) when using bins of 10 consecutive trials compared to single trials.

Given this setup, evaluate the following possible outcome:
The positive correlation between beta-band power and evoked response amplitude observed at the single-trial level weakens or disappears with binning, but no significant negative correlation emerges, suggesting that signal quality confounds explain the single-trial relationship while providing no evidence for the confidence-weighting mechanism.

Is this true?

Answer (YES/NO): NO